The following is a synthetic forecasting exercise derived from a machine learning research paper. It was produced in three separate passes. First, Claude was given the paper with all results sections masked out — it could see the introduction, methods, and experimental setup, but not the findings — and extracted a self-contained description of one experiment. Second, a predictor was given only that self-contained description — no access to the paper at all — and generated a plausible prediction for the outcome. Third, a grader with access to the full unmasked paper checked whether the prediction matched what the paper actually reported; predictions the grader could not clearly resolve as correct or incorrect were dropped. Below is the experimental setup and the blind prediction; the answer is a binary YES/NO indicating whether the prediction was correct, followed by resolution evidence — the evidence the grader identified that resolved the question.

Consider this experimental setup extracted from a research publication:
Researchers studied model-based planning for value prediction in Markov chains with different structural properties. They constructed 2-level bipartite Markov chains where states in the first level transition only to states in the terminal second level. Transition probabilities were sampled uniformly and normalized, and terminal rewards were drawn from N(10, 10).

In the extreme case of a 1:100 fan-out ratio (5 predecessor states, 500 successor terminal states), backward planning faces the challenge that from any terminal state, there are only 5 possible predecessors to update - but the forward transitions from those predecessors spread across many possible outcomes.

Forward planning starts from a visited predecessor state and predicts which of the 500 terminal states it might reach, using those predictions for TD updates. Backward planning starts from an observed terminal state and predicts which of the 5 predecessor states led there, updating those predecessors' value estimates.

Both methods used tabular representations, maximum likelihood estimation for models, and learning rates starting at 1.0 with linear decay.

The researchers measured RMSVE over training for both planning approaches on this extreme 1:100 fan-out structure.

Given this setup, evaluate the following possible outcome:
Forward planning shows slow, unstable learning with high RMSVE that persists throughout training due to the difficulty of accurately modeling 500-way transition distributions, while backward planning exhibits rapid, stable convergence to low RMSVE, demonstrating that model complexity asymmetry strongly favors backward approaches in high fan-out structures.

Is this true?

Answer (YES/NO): NO